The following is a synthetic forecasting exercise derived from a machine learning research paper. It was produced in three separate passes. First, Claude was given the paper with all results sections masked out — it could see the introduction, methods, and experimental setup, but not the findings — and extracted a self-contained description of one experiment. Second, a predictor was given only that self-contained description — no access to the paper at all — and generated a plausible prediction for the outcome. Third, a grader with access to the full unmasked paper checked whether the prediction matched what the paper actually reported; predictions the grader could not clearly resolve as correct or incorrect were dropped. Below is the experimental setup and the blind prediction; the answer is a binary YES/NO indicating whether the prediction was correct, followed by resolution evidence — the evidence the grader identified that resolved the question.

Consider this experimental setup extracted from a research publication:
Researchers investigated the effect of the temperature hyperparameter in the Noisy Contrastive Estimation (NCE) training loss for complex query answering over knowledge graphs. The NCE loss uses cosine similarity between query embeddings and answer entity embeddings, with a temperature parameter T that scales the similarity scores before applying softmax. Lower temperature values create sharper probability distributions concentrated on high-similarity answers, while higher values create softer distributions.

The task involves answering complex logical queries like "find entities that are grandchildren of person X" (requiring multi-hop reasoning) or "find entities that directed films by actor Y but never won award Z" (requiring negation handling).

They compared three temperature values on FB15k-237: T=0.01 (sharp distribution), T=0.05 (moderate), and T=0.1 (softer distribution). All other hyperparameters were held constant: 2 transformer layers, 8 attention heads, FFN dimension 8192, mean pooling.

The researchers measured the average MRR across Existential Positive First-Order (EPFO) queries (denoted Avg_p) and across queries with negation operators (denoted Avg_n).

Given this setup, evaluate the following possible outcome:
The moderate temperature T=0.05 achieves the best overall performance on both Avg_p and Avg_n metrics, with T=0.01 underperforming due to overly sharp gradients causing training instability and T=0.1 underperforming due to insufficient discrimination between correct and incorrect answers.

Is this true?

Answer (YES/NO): YES